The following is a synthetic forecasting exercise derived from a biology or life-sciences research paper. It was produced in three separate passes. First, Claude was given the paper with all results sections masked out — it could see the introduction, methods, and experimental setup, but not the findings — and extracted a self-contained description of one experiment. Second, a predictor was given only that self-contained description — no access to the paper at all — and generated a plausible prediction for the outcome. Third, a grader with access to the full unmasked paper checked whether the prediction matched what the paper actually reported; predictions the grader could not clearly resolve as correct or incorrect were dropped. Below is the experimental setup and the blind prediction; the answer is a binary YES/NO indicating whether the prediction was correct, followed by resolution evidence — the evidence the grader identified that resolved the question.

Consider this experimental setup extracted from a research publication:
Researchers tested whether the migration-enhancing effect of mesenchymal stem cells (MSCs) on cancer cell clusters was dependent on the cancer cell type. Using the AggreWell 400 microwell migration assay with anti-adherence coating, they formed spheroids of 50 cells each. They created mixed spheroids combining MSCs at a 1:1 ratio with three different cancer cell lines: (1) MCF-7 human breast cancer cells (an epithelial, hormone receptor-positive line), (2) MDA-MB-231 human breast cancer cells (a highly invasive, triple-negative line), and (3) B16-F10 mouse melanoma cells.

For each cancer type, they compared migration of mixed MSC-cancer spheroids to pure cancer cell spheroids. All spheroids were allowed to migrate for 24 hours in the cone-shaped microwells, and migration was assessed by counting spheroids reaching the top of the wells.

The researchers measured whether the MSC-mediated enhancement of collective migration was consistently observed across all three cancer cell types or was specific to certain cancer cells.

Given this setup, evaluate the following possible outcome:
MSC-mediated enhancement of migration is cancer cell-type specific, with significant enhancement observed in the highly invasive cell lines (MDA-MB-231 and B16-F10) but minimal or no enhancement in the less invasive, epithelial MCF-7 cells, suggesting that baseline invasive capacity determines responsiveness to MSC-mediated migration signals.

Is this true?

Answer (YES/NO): NO